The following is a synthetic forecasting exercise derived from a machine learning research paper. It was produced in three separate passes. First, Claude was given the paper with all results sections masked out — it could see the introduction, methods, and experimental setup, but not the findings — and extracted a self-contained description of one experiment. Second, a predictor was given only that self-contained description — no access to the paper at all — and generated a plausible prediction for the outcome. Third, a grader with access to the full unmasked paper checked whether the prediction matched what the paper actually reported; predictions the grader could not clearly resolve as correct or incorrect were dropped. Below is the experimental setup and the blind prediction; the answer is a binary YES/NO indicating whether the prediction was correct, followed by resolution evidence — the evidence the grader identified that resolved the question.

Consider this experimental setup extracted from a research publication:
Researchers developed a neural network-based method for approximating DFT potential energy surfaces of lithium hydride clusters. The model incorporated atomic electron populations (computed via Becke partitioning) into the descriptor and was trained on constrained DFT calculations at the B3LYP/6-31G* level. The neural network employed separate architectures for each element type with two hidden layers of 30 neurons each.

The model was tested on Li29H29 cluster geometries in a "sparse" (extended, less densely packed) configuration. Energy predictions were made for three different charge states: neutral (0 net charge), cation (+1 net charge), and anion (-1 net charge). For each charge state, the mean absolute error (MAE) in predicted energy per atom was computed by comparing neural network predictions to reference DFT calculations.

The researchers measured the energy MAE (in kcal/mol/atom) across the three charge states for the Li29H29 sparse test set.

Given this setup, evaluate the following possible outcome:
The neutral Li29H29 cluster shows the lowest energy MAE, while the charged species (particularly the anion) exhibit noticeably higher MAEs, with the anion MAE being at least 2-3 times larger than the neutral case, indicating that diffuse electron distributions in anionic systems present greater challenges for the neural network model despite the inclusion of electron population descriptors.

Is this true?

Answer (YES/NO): NO